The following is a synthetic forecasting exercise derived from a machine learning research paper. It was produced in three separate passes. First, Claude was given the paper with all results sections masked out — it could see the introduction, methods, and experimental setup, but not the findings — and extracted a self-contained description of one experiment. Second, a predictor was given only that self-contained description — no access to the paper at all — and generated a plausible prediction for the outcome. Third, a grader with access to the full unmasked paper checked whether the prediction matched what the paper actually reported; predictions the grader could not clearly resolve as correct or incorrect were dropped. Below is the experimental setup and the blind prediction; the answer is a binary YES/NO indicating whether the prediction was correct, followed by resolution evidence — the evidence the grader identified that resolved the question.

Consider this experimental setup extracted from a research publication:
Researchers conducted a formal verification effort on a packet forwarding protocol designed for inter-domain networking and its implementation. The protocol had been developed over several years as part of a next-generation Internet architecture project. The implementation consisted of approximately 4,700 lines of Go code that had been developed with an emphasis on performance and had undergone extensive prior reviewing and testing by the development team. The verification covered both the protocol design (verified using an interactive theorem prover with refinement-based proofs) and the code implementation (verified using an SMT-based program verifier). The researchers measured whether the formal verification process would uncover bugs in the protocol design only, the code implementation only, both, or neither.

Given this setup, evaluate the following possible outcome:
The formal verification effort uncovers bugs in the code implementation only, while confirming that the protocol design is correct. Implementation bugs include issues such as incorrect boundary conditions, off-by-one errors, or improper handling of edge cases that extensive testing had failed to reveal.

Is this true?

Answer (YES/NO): NO